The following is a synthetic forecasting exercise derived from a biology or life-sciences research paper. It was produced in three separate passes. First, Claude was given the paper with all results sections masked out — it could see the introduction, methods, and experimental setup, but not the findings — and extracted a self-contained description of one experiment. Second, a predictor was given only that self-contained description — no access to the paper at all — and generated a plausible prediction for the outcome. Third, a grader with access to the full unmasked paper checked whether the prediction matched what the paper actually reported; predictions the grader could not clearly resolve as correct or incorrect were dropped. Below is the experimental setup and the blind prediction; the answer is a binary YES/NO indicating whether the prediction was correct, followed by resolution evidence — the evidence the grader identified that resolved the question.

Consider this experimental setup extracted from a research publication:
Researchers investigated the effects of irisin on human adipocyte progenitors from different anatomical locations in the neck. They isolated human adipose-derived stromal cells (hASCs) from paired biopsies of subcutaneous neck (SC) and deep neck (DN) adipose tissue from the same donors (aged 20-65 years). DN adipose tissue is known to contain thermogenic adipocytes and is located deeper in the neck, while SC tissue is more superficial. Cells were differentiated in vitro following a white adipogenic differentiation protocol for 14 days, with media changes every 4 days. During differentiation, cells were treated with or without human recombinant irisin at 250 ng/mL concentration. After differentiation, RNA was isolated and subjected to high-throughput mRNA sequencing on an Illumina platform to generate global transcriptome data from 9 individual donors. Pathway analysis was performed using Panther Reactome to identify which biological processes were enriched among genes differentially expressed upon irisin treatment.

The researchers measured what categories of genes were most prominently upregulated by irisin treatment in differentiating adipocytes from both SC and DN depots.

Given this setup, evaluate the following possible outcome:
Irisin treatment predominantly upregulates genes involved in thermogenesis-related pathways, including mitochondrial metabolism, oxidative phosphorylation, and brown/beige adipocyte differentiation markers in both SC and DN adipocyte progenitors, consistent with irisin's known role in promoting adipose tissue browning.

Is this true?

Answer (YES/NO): NO